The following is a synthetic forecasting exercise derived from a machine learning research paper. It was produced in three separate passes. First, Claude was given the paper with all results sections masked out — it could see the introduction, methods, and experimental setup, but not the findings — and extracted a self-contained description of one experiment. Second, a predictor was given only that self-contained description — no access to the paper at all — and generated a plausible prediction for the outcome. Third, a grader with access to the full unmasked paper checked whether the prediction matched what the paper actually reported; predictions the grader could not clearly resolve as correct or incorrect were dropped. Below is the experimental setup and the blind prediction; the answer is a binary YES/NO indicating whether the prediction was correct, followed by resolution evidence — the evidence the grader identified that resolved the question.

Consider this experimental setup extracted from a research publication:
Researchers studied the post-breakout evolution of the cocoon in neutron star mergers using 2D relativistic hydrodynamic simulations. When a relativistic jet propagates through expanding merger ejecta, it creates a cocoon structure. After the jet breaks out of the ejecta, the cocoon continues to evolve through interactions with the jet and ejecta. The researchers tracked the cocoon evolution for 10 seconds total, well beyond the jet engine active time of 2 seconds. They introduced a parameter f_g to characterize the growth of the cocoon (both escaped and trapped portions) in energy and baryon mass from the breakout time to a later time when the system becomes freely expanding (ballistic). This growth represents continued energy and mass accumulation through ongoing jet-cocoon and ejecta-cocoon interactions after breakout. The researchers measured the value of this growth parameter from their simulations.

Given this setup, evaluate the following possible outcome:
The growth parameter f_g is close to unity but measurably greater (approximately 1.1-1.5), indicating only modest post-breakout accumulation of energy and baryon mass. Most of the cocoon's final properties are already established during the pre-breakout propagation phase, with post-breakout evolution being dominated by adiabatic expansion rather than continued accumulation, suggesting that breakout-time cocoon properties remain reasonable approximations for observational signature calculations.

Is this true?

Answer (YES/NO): NO